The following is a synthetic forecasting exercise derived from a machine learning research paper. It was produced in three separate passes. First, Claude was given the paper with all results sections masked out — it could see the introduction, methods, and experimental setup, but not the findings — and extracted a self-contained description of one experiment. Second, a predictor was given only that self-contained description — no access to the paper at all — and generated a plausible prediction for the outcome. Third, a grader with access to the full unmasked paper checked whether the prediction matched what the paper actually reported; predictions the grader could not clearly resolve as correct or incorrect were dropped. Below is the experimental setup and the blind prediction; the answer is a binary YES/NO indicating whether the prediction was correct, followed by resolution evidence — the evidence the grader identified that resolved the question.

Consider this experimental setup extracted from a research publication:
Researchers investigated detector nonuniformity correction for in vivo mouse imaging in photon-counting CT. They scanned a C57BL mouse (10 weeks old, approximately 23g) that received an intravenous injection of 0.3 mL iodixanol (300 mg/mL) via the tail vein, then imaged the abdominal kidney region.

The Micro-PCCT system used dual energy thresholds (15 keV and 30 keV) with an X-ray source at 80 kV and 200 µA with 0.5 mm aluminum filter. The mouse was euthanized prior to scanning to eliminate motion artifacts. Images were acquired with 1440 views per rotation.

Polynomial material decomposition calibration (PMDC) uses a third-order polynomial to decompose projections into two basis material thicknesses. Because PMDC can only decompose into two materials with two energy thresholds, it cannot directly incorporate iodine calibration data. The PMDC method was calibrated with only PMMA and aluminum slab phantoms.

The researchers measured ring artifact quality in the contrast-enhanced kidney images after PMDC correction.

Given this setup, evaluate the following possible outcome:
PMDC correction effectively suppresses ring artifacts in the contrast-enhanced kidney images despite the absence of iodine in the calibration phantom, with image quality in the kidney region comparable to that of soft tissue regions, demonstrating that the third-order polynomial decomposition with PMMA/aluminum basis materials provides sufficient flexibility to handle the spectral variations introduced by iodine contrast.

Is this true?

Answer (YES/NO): NO